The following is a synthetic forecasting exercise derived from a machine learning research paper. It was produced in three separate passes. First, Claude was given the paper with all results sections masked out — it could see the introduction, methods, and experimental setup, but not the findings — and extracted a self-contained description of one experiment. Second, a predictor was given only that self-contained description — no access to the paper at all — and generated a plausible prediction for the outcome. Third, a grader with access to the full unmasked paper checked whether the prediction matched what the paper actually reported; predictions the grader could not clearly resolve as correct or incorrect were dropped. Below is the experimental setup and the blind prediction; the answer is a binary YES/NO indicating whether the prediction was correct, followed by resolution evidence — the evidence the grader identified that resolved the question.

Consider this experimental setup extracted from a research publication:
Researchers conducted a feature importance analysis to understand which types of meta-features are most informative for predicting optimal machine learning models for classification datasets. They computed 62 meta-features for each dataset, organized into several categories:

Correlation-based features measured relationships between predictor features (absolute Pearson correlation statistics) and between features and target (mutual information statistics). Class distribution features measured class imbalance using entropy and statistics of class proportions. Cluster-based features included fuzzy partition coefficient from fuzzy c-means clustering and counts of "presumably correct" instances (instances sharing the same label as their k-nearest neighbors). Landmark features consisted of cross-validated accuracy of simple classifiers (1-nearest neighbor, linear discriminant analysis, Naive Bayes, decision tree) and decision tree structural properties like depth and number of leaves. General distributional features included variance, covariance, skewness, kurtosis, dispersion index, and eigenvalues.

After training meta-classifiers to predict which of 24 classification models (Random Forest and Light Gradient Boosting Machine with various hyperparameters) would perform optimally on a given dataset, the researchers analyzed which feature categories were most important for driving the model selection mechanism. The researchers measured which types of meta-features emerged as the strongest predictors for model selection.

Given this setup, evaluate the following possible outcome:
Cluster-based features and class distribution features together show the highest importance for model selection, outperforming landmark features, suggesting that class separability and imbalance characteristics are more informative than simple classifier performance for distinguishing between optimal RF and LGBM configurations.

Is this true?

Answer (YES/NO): NO